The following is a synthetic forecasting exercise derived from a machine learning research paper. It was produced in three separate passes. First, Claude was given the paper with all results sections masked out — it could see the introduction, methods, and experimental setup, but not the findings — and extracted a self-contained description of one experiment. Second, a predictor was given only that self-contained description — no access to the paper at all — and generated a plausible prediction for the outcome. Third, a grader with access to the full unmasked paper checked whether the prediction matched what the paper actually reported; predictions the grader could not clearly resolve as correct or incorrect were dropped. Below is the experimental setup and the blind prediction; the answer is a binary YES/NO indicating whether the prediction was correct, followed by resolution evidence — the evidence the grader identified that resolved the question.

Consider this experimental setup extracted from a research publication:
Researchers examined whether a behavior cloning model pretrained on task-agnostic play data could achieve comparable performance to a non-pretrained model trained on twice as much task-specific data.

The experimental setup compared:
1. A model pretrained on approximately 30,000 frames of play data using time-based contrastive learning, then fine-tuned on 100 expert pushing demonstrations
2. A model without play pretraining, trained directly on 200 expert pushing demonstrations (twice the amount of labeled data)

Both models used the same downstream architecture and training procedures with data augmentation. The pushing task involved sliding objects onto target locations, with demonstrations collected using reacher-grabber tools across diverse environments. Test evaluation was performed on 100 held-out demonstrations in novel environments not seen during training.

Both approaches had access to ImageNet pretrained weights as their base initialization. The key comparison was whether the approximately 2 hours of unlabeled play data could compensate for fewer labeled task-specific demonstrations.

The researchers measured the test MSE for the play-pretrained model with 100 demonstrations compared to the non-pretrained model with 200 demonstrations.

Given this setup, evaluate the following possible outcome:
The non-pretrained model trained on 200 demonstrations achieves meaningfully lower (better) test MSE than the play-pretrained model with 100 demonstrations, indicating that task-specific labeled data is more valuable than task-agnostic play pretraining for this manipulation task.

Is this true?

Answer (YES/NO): NO